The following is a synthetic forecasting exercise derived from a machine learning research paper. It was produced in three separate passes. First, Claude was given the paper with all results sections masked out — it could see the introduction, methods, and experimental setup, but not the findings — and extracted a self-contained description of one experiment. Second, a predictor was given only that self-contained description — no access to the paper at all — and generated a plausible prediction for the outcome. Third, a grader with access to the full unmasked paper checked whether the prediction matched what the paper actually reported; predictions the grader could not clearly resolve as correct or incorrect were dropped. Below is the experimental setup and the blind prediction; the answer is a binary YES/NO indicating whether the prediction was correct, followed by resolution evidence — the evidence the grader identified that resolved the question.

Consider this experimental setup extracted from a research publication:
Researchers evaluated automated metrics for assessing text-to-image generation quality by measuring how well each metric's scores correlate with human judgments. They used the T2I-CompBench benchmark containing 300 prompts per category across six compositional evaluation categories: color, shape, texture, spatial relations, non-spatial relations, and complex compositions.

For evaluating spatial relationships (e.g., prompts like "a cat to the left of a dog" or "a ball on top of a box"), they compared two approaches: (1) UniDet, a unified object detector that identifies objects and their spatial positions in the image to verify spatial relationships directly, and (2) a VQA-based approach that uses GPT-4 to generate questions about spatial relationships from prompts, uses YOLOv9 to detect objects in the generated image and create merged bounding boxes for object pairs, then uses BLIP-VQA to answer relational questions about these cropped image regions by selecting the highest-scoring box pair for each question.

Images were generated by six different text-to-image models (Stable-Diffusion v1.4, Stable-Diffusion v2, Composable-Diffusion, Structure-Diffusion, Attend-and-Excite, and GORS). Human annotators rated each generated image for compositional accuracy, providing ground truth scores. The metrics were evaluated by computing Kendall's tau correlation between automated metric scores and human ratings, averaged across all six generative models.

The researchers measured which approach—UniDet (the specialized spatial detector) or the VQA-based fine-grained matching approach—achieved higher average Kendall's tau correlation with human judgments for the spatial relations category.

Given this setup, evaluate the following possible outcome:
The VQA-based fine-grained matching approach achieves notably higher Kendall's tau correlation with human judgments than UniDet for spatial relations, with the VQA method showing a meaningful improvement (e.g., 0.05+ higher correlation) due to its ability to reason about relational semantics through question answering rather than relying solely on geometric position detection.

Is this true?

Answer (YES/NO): NO